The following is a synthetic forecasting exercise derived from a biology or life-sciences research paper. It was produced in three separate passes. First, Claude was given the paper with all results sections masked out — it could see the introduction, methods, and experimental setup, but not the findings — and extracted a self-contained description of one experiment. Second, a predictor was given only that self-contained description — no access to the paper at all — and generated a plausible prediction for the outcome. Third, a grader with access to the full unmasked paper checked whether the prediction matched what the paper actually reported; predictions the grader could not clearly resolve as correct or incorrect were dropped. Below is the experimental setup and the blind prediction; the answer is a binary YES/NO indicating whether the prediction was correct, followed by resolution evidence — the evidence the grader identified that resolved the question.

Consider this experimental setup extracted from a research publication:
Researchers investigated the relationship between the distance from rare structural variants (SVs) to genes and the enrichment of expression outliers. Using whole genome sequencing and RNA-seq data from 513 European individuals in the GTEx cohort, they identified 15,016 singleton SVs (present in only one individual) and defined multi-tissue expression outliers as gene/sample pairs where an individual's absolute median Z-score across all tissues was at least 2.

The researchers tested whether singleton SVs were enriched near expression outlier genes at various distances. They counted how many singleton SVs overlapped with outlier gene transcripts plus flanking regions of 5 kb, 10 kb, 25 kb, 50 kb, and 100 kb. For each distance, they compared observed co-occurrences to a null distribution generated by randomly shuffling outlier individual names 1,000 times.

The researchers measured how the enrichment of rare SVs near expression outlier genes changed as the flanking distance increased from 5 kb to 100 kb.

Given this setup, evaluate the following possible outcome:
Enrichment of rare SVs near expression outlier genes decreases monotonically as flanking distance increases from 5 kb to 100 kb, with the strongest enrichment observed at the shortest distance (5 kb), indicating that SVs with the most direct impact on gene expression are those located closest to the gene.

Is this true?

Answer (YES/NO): YES